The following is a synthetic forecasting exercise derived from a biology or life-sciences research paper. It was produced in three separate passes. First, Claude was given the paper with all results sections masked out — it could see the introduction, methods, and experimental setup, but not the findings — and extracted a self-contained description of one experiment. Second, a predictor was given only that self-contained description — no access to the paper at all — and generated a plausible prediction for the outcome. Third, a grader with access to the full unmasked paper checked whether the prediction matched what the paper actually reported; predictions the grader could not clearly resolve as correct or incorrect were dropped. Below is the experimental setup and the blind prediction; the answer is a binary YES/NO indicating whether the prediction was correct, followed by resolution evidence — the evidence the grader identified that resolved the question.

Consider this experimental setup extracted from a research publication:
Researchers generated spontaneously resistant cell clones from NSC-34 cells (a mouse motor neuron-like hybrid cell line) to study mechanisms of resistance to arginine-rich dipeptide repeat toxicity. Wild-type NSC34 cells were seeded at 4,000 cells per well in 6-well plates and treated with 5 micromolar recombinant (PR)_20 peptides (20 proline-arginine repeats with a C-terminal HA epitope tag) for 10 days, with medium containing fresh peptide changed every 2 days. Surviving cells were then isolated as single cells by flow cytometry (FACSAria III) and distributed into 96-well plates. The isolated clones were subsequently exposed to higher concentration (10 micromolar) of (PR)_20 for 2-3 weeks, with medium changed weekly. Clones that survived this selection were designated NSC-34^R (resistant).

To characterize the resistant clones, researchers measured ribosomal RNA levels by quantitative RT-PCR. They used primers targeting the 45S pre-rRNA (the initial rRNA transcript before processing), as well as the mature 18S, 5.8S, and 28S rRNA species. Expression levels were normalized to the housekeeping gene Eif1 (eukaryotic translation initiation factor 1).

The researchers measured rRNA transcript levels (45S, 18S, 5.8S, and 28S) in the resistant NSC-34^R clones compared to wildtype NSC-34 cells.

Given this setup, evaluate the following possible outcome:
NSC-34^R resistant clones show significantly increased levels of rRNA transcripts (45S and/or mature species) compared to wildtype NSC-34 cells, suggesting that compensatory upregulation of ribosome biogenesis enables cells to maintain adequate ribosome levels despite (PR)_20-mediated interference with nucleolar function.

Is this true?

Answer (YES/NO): NO